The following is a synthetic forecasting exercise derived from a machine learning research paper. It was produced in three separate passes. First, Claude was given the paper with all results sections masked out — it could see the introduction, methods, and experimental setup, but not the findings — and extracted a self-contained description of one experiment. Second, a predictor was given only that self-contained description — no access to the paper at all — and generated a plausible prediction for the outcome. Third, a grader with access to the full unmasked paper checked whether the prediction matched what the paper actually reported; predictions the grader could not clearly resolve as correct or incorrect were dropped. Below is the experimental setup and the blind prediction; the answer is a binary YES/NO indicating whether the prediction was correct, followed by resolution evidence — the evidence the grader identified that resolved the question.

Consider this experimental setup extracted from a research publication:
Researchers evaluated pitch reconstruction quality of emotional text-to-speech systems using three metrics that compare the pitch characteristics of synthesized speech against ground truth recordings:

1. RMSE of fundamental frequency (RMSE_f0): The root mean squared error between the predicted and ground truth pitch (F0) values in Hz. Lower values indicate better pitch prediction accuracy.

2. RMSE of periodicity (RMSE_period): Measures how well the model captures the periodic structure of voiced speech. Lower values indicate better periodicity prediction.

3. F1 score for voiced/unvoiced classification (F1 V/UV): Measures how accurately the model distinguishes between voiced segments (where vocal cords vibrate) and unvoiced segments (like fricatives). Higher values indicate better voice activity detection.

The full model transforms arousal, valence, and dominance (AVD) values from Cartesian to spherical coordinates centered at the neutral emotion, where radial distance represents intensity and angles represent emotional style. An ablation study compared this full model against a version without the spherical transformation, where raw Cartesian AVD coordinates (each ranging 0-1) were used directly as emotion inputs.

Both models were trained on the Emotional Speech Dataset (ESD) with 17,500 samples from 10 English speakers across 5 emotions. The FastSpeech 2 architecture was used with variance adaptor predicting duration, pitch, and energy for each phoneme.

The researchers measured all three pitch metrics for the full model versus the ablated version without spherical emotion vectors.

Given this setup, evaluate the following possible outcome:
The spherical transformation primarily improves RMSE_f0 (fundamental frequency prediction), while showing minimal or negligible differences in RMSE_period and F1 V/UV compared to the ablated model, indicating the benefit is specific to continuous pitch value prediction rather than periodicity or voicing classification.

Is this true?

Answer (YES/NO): YES